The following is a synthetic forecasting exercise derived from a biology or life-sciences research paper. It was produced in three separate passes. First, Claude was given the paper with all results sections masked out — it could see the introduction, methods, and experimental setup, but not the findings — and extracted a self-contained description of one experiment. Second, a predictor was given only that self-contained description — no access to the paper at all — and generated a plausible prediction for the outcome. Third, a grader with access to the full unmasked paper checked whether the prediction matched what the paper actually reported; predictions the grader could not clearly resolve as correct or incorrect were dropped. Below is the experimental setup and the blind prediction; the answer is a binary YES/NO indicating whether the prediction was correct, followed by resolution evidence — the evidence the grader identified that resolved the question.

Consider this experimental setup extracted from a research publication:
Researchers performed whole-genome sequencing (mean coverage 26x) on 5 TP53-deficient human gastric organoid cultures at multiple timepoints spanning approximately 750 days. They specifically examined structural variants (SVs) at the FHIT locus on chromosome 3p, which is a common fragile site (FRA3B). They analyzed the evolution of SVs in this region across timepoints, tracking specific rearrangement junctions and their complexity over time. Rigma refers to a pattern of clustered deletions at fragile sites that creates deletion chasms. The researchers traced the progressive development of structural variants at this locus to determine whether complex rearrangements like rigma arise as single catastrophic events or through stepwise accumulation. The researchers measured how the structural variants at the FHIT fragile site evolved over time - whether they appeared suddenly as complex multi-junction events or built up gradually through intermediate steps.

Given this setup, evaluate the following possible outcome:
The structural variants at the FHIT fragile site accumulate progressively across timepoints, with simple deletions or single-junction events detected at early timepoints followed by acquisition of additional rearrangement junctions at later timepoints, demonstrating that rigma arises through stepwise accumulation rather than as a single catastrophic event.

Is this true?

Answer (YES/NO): YES